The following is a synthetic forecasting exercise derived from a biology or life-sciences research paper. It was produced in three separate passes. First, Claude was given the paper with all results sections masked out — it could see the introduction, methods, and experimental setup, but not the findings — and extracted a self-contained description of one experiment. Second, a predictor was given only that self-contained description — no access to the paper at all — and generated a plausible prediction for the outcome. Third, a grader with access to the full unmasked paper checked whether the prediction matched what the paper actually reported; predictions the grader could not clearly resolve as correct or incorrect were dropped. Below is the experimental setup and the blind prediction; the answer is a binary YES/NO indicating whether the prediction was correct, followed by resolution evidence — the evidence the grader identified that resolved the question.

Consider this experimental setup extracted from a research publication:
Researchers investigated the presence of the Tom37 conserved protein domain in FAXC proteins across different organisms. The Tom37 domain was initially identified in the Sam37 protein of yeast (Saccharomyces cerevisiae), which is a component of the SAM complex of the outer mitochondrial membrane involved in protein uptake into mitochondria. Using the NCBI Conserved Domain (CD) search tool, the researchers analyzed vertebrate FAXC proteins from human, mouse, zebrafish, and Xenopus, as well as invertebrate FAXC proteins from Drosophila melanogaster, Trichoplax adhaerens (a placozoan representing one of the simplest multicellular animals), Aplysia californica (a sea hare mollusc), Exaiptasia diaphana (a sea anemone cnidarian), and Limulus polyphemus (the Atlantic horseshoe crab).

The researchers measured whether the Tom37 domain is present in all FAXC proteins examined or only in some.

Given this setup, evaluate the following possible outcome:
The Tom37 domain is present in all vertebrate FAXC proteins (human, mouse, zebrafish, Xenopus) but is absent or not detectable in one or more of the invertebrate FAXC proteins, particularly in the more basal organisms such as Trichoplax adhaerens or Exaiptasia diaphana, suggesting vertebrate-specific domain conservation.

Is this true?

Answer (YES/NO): NO